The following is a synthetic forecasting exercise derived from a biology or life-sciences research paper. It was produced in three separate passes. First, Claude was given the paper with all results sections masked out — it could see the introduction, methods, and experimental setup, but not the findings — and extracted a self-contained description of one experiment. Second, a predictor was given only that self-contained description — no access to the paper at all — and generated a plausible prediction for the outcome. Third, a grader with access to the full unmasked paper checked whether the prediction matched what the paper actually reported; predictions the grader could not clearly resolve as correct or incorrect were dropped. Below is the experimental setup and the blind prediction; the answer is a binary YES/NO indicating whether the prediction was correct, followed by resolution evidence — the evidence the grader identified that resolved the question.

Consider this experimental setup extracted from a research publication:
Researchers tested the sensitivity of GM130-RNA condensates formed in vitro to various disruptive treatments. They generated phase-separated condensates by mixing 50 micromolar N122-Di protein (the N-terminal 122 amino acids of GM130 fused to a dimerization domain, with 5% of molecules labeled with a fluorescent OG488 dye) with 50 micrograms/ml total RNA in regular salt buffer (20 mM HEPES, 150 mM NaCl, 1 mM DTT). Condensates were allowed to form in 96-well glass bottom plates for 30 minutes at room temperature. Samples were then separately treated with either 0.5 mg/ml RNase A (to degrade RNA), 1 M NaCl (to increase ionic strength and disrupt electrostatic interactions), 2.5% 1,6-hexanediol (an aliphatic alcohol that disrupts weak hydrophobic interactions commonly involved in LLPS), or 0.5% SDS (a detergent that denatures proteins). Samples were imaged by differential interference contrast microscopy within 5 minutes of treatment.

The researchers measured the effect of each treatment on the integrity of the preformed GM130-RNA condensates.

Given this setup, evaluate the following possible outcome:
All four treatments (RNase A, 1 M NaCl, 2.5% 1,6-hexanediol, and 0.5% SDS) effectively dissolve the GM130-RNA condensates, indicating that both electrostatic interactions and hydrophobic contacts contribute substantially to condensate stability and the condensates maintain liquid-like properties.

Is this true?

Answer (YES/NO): NO